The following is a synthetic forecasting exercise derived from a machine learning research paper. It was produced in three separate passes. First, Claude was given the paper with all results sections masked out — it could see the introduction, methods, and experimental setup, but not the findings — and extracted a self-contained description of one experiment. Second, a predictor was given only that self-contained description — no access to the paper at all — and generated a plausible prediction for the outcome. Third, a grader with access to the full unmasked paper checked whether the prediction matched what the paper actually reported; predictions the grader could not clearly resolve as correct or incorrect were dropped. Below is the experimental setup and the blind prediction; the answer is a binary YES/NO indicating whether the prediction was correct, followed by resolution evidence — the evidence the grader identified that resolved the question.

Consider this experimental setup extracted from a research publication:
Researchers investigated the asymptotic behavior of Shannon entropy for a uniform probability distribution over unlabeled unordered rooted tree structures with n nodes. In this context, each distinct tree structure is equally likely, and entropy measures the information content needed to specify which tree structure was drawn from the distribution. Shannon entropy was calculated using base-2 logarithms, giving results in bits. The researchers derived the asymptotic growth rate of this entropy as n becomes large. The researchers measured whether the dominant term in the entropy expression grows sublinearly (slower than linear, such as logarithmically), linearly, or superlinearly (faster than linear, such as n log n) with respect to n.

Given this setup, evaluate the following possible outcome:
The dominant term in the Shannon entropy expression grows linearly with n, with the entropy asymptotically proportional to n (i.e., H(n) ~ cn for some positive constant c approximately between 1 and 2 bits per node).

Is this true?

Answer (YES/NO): YES